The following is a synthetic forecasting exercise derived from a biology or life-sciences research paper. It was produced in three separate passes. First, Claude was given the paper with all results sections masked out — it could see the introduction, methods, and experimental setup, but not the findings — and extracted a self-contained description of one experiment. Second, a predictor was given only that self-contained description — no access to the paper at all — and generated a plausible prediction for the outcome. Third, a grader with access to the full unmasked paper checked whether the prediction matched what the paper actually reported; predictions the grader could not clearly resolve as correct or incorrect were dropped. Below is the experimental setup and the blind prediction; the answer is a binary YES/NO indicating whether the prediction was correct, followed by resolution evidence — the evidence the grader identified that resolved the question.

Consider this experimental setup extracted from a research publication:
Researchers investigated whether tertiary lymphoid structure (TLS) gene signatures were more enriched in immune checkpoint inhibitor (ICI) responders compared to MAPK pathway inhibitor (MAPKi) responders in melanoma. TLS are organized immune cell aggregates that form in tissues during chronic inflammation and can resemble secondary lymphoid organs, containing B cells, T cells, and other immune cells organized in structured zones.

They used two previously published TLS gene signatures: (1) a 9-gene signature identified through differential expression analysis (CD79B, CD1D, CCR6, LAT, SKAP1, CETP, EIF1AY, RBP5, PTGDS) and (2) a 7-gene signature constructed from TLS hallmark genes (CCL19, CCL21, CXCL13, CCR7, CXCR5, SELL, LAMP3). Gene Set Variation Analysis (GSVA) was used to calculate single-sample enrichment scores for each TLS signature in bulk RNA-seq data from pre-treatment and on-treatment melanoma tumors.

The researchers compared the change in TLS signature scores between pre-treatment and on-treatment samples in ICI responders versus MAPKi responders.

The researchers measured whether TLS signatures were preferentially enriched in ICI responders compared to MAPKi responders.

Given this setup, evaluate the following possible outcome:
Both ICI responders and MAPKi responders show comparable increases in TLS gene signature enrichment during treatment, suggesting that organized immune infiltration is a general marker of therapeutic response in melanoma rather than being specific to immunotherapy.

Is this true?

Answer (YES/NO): NO